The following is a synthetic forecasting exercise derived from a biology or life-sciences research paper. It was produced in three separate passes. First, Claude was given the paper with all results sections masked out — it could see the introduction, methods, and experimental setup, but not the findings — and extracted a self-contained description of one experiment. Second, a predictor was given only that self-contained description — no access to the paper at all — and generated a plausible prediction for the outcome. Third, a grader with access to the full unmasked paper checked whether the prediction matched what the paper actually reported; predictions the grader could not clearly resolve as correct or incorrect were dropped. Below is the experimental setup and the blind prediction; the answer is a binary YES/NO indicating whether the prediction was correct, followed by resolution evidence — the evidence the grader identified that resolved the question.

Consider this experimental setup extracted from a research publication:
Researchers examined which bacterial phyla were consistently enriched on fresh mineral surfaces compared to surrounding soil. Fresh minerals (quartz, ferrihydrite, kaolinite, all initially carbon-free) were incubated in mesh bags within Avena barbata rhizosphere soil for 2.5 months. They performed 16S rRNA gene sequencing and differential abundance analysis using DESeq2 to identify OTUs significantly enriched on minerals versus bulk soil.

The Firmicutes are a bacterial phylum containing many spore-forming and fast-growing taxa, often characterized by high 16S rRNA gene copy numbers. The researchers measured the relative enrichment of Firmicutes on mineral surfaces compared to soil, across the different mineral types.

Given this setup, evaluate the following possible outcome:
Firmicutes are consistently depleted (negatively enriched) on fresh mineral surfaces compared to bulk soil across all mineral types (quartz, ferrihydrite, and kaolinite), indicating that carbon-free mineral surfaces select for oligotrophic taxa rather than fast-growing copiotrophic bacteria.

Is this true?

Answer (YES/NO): NO